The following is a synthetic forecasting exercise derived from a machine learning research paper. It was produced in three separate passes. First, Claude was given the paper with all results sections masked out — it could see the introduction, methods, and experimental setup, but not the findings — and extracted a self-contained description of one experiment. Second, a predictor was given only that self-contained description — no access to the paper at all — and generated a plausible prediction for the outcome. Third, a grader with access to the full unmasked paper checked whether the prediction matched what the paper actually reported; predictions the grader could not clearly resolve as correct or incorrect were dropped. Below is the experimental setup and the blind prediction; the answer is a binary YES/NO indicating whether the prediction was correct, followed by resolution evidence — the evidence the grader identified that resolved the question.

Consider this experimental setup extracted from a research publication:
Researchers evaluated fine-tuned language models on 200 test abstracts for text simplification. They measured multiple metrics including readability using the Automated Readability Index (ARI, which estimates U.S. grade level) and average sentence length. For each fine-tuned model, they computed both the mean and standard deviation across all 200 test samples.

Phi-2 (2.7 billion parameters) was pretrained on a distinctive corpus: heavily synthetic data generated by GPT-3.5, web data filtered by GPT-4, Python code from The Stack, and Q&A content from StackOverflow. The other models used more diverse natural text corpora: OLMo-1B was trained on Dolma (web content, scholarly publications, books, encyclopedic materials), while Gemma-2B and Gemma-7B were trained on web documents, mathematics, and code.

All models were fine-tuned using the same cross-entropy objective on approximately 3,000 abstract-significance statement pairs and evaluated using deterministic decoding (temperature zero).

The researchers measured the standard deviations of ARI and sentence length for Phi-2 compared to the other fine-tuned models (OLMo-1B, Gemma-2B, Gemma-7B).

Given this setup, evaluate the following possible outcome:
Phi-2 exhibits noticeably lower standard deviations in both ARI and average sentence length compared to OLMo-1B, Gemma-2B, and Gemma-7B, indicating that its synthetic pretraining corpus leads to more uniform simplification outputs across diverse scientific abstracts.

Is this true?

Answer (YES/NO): NO